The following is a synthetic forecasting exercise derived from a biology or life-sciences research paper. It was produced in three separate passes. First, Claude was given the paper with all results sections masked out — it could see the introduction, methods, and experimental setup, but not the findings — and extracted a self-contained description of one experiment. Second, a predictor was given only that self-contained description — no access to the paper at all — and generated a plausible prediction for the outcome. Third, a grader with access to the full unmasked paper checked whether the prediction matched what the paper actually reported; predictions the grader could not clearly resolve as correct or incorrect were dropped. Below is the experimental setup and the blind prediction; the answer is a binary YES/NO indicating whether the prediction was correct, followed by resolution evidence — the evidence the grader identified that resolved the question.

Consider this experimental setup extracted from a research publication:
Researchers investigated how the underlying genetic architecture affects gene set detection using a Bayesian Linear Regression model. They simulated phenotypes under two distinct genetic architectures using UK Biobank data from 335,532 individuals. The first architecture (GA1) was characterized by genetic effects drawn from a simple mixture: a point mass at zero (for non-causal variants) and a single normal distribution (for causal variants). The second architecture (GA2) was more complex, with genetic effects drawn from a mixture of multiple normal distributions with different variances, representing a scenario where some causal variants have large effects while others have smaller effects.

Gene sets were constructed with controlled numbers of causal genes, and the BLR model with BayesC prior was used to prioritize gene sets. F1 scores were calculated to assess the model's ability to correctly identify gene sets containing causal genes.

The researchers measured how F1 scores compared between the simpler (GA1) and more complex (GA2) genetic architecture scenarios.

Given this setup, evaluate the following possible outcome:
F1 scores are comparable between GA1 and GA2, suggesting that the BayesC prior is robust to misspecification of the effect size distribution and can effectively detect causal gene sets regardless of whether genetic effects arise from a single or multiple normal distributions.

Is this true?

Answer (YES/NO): NO